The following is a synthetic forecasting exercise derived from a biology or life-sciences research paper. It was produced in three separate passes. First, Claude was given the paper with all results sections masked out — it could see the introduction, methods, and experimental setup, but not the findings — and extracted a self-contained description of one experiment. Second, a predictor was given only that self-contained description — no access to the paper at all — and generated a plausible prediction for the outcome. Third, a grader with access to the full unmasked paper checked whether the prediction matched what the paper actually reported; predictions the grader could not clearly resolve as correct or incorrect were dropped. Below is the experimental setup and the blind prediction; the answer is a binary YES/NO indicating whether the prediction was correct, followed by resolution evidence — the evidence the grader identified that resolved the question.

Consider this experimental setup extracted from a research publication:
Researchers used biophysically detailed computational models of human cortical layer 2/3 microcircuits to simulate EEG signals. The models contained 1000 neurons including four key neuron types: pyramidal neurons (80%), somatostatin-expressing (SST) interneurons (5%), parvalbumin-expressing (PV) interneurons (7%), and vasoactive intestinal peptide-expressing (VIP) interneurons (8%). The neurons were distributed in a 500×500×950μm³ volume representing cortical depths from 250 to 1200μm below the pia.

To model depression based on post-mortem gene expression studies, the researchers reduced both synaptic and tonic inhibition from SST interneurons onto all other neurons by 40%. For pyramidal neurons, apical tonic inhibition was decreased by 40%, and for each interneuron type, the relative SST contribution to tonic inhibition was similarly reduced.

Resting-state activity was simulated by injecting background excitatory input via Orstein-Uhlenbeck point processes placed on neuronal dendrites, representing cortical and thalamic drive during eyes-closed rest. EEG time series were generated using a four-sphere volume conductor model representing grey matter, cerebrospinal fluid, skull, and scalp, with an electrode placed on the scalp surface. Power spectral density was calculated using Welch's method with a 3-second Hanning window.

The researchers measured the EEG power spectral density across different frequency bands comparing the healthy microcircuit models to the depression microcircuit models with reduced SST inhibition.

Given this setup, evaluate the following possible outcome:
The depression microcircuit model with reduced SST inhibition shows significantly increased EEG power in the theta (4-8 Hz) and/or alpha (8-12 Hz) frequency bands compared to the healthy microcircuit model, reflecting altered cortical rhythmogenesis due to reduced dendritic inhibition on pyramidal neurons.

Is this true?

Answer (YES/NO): YES